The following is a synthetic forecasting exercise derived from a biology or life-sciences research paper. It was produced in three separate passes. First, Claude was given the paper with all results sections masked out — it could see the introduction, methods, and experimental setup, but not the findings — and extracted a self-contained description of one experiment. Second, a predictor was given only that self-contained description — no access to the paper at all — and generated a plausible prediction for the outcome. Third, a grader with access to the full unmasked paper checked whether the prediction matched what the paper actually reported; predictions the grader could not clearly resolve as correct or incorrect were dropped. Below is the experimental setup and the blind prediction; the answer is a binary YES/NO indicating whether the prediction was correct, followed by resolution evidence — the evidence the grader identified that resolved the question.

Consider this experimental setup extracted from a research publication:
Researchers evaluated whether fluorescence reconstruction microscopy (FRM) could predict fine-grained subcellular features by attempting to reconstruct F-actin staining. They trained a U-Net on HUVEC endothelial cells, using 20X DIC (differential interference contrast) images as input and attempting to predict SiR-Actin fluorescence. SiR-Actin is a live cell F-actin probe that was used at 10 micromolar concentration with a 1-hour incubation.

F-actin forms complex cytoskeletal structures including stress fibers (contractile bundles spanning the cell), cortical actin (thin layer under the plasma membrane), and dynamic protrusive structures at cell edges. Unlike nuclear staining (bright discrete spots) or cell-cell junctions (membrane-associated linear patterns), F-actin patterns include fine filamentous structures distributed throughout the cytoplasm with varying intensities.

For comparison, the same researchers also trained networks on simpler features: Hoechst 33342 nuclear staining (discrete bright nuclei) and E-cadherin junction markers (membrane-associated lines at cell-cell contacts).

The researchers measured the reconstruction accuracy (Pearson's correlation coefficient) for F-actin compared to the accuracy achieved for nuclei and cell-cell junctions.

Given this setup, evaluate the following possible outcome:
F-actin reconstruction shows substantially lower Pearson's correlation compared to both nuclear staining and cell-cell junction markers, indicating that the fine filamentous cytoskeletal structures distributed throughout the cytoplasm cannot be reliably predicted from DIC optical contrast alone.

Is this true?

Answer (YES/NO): YES